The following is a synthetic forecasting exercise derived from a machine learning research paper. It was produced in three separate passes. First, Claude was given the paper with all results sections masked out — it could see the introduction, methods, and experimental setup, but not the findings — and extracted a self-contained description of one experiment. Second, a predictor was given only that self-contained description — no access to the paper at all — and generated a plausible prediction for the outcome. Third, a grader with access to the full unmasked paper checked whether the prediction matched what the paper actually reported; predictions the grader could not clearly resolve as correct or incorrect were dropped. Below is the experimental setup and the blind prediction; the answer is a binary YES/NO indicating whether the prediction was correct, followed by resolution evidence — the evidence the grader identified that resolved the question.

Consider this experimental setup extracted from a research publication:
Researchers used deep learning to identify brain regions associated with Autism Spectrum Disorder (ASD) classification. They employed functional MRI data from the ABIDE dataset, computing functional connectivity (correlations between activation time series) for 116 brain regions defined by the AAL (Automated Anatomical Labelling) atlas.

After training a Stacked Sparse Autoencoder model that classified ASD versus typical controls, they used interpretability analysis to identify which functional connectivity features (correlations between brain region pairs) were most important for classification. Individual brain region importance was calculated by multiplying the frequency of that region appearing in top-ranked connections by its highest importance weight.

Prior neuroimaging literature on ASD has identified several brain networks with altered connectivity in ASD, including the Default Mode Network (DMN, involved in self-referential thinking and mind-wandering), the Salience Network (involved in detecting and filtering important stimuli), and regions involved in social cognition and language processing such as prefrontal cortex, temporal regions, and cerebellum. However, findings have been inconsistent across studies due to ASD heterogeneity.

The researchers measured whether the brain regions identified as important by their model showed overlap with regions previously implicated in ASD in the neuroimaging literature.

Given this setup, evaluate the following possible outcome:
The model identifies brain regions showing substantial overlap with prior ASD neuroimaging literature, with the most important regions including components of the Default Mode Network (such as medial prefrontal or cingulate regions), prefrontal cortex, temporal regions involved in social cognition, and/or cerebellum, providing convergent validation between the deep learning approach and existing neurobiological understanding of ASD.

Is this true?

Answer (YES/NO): NO